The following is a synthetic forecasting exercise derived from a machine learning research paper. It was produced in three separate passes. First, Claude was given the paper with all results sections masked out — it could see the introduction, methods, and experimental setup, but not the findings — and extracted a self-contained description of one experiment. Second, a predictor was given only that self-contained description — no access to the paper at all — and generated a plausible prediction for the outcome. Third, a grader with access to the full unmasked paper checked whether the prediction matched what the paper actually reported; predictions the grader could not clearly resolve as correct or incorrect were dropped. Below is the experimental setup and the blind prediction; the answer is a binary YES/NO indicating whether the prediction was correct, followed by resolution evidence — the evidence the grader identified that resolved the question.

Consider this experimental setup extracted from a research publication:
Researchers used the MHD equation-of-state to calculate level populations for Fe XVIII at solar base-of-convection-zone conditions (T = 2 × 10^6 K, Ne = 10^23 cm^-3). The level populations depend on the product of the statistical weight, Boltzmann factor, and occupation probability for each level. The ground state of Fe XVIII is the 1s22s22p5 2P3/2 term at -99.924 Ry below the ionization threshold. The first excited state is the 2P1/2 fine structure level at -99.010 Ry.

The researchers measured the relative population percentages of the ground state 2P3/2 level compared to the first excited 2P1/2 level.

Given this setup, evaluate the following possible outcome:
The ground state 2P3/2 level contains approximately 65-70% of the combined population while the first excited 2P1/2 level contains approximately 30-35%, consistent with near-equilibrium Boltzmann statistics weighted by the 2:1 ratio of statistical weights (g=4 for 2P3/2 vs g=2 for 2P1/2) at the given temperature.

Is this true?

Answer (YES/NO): YES